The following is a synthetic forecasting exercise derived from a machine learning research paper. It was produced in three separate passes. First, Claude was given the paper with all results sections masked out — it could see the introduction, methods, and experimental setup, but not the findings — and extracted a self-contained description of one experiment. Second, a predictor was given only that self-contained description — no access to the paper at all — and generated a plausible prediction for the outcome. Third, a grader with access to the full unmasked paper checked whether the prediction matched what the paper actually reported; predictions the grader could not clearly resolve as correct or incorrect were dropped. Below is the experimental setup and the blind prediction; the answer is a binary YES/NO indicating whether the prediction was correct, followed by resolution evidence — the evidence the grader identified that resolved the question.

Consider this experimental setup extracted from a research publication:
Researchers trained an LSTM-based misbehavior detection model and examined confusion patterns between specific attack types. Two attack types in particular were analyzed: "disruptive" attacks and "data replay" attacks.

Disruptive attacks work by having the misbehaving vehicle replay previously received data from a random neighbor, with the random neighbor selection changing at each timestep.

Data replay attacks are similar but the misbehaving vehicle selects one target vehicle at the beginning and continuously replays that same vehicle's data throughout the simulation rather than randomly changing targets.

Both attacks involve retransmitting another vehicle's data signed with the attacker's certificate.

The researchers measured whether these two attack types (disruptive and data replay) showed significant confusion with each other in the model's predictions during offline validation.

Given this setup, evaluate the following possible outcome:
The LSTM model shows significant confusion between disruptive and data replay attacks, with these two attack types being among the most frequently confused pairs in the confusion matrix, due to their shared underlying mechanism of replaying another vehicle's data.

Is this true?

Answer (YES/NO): YES